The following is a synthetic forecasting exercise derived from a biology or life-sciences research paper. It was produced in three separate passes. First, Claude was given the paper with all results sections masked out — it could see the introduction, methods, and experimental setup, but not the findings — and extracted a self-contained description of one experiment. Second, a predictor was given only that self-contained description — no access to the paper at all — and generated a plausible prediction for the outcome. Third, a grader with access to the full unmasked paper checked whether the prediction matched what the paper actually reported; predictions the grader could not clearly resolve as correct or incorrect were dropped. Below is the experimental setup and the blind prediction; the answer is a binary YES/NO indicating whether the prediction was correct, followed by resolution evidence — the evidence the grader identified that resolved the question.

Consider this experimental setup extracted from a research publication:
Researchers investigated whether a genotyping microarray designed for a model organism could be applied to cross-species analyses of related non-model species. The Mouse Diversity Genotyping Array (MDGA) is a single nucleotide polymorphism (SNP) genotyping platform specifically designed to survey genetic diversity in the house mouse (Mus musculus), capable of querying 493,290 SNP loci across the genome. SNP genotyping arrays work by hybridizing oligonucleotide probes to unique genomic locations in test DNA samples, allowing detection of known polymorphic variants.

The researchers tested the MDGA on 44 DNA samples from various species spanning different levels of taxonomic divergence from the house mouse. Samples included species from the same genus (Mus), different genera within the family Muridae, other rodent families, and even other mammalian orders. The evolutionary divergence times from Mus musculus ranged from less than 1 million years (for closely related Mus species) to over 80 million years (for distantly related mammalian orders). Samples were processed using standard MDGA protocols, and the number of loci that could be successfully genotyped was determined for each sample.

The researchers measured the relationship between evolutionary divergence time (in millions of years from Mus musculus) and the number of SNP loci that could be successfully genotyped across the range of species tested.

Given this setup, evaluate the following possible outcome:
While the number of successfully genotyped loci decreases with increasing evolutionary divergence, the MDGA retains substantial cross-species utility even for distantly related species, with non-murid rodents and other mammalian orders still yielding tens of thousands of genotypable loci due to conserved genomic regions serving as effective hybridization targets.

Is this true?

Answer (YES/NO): NO